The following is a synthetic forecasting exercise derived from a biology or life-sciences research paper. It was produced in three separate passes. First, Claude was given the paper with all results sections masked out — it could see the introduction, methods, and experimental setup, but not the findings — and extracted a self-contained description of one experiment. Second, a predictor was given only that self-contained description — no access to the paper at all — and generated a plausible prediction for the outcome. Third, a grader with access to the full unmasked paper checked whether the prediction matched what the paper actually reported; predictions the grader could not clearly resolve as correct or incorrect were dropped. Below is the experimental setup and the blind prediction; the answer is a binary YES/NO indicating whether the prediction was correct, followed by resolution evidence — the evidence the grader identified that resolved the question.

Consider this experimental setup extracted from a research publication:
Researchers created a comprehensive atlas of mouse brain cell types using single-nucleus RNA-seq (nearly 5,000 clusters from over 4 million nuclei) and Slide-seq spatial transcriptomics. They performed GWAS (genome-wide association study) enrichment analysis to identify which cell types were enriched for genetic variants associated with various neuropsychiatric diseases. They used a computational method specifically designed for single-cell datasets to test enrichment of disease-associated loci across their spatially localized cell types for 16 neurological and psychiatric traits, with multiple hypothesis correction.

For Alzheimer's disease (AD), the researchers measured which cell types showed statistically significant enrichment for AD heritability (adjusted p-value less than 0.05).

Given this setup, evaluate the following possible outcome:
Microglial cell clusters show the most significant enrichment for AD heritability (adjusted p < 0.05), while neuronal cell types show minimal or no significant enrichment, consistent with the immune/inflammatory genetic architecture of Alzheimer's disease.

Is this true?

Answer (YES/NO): YES